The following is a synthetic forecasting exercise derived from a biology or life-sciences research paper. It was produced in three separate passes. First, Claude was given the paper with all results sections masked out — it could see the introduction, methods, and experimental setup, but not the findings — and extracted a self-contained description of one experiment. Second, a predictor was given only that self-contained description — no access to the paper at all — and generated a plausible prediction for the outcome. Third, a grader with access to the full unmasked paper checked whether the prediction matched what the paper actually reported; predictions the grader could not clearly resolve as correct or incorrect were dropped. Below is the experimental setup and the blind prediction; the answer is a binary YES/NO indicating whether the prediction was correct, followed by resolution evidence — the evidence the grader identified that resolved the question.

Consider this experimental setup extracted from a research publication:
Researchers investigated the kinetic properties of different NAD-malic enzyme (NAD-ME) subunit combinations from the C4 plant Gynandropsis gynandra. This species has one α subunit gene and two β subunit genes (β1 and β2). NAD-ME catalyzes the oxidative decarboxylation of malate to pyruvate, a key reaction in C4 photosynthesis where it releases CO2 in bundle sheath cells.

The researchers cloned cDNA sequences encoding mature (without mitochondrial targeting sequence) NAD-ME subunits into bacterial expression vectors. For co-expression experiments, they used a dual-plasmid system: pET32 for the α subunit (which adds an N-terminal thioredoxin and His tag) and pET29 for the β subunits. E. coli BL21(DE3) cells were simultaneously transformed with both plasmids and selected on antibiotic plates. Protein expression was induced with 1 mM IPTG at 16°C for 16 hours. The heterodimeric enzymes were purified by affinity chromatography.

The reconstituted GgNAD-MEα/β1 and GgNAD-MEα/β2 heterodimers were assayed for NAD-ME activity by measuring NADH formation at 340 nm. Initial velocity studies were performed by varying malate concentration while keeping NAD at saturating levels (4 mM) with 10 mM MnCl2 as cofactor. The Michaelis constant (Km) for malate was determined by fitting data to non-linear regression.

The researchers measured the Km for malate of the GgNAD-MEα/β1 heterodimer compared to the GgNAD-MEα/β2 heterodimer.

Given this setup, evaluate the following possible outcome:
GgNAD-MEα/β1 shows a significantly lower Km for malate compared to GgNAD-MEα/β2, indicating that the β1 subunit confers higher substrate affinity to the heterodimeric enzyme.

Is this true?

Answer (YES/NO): YES